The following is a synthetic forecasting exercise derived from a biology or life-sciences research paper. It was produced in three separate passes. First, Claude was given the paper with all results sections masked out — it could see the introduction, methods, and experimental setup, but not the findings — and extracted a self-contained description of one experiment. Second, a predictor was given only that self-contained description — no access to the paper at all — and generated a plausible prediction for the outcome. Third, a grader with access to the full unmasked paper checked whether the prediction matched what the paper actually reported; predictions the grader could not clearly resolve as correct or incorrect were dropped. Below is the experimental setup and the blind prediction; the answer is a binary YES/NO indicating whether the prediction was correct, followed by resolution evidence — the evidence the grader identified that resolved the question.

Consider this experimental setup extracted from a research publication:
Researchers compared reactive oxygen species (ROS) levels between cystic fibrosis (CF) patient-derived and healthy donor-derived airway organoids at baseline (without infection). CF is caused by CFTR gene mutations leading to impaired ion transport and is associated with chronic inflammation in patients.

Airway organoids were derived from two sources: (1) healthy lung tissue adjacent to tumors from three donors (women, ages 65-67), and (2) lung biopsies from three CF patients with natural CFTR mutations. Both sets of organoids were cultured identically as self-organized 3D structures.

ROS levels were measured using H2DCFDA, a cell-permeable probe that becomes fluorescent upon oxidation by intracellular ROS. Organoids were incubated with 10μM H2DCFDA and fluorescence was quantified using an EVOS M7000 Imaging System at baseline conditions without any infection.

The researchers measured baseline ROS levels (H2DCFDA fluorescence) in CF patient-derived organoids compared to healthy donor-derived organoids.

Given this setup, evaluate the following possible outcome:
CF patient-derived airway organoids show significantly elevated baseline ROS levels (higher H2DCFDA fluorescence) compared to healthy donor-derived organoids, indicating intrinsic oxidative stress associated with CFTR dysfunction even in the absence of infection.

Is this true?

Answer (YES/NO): YES